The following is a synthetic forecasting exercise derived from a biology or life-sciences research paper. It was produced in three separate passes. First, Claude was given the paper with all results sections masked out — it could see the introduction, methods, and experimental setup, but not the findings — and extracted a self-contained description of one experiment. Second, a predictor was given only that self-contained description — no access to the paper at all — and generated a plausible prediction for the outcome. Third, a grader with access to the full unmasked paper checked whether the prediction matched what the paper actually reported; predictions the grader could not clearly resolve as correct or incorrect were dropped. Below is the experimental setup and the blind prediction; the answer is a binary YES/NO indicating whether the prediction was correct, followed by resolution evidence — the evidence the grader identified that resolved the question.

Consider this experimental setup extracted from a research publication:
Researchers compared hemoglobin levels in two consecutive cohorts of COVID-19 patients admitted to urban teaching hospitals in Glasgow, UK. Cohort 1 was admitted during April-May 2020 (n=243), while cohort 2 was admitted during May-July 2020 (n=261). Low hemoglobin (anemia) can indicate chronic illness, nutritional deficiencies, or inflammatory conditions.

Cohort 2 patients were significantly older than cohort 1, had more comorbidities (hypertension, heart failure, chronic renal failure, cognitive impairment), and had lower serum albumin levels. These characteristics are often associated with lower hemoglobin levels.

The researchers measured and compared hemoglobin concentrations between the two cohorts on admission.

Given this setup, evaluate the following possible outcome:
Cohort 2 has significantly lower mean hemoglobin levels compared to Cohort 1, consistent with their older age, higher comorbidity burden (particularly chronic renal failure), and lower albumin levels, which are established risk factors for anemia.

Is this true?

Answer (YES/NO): YES